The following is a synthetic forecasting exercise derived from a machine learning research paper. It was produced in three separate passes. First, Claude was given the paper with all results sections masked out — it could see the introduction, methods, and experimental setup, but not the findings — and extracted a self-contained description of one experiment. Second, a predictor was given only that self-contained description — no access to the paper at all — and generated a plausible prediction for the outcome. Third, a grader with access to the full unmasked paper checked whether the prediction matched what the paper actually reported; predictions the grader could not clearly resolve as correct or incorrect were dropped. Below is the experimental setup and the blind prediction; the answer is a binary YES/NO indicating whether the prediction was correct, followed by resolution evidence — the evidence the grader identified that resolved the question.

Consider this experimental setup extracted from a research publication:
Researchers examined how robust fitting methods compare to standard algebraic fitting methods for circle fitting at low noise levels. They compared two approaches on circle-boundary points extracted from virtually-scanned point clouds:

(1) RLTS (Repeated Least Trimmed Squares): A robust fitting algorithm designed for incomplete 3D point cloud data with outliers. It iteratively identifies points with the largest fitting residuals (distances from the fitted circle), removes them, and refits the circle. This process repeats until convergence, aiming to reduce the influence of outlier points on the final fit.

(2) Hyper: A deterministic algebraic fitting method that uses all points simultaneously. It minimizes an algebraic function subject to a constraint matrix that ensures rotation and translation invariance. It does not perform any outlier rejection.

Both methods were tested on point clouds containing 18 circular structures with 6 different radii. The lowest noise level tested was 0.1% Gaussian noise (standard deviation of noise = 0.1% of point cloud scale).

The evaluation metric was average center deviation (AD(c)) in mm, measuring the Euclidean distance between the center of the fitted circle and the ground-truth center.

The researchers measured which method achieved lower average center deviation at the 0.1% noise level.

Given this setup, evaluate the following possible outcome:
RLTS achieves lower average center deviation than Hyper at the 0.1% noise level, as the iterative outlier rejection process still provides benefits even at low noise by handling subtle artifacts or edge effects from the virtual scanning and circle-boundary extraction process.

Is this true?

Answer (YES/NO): NO